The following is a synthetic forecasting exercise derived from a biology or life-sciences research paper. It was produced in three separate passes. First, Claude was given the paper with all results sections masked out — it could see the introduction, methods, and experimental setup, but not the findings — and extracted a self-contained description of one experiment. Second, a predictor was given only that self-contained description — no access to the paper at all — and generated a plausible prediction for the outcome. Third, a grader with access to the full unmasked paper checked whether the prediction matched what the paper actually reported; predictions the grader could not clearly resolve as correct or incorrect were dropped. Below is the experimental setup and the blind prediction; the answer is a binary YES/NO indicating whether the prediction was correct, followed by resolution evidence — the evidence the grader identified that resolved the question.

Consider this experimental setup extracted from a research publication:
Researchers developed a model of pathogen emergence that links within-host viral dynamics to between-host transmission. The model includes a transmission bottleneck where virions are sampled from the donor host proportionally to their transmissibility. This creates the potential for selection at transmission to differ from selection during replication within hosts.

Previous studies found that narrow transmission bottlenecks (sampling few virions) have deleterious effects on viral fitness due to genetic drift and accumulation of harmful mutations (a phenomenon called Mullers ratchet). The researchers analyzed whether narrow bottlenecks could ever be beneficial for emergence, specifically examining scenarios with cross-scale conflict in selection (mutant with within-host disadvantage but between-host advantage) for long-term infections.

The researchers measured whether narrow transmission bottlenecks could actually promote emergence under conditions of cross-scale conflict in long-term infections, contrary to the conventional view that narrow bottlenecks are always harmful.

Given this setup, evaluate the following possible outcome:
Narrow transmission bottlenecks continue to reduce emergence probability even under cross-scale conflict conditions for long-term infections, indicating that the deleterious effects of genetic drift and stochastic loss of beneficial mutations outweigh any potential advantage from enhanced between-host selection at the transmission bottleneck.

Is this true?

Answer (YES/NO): NO